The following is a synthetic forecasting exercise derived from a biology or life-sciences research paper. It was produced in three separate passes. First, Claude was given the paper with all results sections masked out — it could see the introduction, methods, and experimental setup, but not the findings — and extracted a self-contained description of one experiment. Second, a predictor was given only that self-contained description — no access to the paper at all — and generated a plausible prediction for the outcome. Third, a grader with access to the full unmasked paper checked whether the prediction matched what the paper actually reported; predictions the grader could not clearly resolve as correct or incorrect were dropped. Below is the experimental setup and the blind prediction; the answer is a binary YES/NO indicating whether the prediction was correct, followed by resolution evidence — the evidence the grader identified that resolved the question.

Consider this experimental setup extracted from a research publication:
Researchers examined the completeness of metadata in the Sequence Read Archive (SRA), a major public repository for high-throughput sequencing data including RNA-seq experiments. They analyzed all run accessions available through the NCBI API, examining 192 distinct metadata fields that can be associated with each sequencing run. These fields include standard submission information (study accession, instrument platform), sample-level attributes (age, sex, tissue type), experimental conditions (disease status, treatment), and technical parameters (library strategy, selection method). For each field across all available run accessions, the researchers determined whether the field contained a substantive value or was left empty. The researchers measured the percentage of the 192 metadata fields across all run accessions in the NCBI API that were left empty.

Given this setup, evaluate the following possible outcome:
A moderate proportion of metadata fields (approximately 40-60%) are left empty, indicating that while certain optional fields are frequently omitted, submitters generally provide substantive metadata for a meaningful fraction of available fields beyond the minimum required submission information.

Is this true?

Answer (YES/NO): NO